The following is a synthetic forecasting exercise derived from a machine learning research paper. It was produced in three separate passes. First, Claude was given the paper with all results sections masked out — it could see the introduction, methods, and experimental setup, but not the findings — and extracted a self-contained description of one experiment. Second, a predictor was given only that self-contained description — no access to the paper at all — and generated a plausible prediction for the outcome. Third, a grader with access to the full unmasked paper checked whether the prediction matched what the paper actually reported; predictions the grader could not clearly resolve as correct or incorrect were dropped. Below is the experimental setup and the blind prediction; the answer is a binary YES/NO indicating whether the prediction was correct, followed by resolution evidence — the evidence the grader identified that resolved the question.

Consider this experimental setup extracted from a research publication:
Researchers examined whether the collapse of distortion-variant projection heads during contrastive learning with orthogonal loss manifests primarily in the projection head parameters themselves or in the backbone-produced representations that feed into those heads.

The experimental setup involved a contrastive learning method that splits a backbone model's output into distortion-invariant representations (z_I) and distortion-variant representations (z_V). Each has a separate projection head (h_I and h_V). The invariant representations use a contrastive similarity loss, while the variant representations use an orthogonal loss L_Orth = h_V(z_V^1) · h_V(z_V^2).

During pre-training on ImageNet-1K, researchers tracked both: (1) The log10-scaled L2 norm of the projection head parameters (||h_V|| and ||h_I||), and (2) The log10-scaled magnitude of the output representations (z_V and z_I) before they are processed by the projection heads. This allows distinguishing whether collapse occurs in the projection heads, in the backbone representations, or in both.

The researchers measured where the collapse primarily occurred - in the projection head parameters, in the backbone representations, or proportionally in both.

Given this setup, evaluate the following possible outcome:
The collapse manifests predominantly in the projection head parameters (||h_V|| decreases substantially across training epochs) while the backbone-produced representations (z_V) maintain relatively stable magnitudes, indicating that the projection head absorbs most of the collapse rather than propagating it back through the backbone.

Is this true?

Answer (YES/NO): NO